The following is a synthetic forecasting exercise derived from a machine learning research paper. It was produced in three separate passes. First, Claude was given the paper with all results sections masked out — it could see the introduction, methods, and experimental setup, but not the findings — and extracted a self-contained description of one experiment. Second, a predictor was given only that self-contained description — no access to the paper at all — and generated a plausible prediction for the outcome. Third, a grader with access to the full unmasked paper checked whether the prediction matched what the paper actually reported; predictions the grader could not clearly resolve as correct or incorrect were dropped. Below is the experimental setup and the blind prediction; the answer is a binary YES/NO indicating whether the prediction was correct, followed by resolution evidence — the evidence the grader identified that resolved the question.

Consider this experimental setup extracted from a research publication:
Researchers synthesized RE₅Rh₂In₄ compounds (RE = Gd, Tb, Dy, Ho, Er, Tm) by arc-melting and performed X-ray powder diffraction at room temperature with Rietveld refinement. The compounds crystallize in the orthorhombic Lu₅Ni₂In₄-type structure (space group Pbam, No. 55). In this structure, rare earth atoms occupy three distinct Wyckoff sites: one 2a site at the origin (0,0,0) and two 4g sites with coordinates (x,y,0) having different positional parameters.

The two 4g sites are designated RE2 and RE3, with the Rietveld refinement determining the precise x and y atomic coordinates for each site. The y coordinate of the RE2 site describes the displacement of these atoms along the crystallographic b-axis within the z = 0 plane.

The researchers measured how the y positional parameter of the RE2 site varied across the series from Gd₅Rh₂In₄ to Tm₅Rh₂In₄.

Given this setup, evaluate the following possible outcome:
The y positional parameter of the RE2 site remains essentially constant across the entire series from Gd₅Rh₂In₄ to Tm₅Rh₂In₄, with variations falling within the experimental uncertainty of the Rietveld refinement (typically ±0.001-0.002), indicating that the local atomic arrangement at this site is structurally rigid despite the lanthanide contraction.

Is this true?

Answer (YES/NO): NO